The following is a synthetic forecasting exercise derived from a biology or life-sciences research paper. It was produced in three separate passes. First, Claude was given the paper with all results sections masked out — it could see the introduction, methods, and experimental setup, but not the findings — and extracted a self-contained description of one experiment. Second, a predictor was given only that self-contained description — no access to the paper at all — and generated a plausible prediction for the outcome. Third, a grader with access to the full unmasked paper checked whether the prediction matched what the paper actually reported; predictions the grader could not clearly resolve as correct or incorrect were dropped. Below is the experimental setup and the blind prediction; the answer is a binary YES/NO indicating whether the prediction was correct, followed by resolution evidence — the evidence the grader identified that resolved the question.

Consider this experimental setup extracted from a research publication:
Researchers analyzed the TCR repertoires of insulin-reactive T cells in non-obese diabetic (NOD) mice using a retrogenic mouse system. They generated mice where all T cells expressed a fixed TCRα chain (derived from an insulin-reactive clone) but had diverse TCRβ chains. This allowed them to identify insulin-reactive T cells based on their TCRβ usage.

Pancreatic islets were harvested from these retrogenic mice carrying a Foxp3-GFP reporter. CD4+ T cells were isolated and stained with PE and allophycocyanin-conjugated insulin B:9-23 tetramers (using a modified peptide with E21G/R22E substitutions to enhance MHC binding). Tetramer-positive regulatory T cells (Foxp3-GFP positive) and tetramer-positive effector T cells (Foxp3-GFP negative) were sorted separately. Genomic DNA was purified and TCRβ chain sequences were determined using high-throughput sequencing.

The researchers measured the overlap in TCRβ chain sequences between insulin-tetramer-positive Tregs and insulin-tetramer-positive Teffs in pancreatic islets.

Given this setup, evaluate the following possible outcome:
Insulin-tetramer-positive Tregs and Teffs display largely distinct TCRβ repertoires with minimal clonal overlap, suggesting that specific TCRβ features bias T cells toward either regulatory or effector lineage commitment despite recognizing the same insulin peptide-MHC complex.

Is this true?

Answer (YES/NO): NO